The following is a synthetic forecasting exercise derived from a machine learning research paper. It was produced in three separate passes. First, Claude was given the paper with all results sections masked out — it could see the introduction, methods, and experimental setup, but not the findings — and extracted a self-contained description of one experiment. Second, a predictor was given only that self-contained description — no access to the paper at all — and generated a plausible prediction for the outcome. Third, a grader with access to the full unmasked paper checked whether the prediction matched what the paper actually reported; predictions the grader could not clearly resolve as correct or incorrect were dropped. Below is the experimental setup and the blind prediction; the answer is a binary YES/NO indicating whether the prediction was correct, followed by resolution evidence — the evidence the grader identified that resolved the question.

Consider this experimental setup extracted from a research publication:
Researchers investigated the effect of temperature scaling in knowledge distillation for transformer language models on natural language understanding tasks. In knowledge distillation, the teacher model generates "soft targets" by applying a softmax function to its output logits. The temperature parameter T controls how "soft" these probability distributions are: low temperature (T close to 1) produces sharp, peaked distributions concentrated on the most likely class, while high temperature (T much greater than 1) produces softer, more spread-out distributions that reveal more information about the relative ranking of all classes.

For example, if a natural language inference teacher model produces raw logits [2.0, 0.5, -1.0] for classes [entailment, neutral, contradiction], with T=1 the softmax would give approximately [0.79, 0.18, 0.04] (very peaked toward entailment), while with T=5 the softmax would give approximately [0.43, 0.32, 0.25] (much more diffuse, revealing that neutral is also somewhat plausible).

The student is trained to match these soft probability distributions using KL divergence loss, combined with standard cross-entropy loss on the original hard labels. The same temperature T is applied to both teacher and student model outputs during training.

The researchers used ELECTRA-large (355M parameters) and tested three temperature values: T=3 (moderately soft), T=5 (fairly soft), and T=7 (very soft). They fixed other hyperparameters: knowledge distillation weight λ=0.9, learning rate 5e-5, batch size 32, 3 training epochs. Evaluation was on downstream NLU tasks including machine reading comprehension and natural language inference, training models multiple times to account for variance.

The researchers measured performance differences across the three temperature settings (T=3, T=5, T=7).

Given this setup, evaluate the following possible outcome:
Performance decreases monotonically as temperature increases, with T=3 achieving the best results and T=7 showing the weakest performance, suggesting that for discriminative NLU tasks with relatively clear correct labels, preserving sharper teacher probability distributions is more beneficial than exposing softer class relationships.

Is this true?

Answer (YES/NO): NO